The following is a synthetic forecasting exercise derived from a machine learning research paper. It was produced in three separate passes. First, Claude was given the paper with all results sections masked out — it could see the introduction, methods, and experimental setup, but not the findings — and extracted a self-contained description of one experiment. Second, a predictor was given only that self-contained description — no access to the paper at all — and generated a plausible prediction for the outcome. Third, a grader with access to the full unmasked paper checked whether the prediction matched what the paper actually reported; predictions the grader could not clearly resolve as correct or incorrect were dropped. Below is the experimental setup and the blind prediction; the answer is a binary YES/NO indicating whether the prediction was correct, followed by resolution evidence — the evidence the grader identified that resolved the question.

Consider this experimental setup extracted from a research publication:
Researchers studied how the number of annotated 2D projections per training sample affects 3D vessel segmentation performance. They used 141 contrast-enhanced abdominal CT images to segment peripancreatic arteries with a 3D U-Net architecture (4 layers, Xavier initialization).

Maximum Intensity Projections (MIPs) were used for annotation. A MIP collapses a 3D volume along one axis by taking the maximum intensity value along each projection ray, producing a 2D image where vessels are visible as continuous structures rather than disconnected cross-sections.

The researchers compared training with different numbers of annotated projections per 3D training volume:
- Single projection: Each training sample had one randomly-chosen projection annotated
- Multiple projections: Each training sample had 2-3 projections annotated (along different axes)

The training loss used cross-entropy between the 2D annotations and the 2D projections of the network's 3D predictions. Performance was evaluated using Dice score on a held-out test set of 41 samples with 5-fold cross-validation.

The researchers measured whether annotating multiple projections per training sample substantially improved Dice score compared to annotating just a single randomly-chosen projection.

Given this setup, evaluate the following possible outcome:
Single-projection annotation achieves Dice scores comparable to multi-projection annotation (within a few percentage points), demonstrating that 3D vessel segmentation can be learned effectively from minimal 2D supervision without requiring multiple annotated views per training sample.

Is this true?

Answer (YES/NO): YES